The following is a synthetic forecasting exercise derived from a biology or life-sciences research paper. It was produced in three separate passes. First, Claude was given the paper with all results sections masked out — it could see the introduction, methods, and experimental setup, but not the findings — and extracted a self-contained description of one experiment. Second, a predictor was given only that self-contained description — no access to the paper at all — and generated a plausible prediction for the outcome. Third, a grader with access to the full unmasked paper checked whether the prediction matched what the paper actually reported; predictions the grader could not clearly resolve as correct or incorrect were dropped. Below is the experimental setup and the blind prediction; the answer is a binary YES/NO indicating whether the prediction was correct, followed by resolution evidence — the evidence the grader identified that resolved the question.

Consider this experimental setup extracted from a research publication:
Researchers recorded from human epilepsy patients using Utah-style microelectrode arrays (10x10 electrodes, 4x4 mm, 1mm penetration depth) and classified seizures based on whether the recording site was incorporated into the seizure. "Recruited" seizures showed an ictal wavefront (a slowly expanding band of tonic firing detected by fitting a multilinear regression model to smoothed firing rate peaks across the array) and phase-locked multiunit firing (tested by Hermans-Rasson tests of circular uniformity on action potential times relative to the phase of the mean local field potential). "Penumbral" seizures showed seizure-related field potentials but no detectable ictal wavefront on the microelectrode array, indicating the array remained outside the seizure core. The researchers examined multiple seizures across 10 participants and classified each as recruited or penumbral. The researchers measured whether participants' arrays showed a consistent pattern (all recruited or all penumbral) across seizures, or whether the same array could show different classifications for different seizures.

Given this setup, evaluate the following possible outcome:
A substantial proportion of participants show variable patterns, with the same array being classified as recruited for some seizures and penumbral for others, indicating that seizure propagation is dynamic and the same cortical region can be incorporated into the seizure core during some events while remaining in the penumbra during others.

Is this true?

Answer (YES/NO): NO